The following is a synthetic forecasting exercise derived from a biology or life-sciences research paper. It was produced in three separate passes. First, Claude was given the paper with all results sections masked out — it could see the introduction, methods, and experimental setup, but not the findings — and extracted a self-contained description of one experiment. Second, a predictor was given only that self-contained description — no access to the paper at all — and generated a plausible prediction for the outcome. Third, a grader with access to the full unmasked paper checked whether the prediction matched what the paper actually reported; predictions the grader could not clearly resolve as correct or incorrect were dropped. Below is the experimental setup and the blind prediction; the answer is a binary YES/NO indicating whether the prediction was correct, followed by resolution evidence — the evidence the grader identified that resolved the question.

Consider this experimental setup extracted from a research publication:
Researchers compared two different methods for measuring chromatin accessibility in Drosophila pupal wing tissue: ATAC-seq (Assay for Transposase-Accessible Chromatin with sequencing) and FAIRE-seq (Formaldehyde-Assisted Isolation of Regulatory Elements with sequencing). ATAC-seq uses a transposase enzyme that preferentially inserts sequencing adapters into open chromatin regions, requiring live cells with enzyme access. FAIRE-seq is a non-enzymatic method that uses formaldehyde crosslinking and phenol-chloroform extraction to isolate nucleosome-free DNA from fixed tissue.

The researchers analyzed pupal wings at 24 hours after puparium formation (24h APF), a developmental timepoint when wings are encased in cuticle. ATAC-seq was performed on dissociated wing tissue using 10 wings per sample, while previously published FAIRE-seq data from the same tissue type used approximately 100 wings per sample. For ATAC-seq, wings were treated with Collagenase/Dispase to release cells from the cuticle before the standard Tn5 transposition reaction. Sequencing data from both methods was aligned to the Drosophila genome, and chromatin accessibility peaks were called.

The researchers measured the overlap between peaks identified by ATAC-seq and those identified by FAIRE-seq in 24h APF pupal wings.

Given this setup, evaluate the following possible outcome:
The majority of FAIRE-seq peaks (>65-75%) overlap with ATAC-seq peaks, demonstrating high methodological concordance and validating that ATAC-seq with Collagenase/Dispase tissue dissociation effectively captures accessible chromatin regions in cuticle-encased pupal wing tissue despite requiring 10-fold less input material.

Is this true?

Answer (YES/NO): NO